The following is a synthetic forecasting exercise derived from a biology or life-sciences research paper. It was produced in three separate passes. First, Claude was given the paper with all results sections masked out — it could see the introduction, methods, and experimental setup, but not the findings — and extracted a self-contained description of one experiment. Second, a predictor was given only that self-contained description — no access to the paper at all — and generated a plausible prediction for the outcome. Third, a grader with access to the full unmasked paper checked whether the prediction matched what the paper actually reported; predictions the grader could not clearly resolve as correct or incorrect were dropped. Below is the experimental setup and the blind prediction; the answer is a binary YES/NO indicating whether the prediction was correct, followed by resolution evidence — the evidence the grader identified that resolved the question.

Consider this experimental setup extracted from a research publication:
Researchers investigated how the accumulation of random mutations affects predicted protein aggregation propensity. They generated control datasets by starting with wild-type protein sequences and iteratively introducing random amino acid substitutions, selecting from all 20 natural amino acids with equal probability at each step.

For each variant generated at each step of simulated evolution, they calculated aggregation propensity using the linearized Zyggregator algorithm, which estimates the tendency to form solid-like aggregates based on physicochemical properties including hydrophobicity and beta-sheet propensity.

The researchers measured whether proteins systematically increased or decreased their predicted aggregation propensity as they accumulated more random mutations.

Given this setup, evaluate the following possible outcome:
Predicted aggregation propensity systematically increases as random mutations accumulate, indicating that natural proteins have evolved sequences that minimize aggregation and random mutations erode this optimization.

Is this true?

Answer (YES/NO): YES